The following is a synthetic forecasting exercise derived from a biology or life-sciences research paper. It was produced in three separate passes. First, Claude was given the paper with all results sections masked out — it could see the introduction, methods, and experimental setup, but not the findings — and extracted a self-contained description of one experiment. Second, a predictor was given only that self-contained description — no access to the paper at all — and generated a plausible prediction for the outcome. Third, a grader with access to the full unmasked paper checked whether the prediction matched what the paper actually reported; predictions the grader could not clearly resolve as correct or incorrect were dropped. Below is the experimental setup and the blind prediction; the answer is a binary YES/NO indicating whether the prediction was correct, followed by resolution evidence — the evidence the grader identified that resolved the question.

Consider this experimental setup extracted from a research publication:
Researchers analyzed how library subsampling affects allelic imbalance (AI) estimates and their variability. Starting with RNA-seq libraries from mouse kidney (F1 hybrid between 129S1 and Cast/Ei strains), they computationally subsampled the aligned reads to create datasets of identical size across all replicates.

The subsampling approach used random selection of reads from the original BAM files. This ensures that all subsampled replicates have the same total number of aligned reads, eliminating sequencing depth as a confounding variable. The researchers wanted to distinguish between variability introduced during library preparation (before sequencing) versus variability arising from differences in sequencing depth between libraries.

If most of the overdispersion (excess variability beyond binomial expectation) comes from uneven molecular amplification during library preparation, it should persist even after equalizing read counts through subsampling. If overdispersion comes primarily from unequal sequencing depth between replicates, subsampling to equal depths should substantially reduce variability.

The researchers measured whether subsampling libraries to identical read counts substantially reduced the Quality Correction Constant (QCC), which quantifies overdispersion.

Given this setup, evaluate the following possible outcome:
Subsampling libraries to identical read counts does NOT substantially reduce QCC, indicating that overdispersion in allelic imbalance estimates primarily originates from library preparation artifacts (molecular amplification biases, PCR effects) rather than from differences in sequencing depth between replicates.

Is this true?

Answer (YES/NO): YES